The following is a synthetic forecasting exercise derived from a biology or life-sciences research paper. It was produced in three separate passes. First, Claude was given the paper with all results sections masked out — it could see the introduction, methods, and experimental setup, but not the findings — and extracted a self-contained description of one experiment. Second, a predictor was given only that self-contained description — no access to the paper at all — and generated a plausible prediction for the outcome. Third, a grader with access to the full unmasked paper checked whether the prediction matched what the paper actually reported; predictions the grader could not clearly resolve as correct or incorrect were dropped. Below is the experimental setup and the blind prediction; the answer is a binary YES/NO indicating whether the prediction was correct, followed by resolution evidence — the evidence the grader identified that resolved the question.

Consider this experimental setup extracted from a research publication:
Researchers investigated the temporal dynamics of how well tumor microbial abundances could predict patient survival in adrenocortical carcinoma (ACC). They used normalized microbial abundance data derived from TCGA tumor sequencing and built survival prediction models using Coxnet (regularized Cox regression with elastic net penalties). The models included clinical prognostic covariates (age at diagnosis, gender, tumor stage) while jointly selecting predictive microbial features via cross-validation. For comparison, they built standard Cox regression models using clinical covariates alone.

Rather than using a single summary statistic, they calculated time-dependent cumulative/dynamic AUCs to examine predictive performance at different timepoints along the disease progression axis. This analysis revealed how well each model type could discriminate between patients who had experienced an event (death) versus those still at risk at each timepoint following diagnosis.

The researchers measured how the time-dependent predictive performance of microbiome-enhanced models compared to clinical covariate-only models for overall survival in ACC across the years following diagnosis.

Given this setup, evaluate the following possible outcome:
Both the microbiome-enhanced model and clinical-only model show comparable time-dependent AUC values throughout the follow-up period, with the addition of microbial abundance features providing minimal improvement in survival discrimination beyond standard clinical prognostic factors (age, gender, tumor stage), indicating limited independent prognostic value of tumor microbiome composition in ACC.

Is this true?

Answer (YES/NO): NO